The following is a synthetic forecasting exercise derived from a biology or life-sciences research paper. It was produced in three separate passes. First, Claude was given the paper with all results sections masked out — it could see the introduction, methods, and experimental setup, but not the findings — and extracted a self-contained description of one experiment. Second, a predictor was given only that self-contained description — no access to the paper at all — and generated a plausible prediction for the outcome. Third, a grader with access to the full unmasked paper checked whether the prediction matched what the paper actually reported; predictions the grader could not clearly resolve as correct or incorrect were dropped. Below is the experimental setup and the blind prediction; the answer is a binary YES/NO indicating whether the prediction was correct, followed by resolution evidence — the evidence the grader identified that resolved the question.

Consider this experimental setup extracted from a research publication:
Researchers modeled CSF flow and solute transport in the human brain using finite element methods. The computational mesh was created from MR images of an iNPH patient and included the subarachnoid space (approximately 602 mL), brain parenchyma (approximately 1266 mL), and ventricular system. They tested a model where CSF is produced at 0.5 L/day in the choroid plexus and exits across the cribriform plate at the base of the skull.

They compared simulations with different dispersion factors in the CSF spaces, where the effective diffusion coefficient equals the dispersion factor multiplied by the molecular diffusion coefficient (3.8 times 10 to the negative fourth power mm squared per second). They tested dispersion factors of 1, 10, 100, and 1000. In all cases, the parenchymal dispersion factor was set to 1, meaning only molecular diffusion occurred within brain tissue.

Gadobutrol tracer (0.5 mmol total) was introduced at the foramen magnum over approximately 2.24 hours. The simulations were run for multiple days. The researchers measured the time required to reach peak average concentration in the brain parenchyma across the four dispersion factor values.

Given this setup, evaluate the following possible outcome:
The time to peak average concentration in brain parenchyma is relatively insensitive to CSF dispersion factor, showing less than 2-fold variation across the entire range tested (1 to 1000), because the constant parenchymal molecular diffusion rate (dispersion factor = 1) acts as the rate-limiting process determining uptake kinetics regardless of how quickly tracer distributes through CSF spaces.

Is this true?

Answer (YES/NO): YES